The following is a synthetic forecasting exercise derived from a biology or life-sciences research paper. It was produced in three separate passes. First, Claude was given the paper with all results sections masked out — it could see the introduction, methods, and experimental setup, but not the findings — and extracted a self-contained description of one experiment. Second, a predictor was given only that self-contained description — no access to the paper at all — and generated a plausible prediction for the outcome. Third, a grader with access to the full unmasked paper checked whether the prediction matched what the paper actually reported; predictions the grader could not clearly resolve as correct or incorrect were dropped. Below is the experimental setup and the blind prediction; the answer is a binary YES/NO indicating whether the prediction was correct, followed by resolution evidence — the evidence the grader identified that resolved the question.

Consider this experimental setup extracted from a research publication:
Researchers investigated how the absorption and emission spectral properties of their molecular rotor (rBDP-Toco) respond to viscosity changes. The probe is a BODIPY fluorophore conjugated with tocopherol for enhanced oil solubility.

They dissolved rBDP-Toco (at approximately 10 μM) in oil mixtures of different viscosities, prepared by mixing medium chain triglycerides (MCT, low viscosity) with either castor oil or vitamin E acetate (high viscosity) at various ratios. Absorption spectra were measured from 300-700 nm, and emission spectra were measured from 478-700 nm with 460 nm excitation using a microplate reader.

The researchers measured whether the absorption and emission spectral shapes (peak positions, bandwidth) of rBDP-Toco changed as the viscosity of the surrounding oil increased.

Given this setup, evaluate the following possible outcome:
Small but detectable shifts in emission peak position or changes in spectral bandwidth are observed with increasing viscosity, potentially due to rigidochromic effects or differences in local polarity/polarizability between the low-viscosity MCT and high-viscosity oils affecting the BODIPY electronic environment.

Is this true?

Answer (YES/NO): NO